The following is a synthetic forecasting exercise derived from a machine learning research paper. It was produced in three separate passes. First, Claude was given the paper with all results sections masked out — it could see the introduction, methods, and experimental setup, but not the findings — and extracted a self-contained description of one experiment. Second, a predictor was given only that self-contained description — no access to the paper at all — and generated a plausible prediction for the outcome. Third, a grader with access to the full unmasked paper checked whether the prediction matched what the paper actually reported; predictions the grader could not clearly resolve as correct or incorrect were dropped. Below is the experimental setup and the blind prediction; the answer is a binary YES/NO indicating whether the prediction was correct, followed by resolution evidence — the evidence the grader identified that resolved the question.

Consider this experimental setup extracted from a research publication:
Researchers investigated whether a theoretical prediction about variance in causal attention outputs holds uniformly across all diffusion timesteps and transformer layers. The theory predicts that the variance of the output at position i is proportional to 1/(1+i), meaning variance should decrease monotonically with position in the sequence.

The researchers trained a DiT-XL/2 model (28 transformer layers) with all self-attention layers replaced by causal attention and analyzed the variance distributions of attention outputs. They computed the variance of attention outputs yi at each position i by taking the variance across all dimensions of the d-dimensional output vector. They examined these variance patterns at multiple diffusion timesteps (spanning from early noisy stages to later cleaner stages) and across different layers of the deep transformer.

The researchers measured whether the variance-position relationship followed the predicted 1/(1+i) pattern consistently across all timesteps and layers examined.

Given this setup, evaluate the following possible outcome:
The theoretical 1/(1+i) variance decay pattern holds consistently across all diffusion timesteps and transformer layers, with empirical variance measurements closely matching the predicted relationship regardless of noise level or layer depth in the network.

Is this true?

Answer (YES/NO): NO